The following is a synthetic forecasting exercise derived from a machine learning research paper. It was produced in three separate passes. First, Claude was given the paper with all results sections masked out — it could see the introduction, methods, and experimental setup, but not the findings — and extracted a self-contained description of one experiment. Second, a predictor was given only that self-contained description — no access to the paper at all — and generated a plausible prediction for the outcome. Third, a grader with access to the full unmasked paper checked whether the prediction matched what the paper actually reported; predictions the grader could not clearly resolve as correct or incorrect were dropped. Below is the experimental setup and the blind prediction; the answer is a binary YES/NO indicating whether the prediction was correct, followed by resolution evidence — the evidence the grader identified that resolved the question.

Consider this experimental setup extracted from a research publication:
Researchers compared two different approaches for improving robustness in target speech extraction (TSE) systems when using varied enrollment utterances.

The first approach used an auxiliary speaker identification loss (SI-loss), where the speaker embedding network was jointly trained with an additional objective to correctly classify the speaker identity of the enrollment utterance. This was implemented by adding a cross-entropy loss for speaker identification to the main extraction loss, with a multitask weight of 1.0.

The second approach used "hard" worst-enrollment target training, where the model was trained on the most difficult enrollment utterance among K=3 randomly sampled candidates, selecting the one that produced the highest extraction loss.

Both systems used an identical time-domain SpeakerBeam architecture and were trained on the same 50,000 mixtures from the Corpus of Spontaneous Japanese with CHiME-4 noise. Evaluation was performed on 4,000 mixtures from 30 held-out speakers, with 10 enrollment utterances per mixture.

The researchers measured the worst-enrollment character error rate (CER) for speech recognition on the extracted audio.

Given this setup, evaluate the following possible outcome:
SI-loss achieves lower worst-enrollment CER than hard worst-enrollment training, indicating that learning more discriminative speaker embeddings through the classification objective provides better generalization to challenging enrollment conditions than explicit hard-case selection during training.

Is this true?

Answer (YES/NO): YES